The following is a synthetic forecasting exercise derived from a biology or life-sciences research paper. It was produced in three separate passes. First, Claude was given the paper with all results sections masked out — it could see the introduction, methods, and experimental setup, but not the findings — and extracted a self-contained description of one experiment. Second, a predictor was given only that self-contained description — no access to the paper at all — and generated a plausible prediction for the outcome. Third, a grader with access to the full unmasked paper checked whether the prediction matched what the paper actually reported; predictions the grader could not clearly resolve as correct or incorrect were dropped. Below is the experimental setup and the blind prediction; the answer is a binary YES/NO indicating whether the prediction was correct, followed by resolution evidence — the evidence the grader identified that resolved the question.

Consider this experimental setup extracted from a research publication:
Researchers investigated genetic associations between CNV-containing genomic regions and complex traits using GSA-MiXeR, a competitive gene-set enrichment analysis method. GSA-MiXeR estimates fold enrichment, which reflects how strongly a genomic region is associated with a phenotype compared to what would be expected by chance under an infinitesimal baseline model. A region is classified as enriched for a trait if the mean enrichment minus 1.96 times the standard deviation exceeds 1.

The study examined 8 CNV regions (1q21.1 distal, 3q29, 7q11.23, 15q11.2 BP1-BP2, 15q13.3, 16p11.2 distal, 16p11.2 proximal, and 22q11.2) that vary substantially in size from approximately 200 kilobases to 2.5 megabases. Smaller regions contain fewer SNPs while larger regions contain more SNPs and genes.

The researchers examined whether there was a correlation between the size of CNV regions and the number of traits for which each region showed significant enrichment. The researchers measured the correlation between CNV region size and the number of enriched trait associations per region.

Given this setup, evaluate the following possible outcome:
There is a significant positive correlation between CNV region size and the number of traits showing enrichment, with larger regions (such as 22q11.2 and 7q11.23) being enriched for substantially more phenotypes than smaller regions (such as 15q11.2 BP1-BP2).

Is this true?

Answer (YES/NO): NO